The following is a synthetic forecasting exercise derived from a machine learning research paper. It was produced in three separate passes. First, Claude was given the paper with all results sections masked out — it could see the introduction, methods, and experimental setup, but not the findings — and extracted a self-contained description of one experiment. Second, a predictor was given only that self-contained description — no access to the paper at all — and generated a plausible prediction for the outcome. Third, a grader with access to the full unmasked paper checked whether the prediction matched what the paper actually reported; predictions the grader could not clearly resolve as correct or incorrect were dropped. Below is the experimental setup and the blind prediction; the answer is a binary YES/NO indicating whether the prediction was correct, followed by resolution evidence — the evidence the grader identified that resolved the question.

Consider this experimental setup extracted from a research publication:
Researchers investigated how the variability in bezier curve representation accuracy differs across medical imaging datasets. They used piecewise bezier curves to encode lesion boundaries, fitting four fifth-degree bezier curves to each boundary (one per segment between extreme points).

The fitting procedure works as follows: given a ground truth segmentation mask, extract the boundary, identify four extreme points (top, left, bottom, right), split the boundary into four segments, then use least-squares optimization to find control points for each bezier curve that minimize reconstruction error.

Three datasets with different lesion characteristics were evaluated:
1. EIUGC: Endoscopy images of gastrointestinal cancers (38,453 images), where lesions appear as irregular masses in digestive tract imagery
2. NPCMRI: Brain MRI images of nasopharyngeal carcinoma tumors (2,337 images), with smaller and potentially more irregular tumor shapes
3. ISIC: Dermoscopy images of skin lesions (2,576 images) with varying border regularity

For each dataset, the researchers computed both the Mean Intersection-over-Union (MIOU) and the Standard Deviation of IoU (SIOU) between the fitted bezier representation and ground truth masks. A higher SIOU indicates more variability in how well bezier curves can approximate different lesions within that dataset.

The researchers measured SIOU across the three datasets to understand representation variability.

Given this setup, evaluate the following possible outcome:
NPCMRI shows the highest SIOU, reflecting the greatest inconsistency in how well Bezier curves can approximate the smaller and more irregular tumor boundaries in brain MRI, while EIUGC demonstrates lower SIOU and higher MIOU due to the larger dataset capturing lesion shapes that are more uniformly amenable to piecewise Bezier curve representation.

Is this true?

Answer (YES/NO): YES